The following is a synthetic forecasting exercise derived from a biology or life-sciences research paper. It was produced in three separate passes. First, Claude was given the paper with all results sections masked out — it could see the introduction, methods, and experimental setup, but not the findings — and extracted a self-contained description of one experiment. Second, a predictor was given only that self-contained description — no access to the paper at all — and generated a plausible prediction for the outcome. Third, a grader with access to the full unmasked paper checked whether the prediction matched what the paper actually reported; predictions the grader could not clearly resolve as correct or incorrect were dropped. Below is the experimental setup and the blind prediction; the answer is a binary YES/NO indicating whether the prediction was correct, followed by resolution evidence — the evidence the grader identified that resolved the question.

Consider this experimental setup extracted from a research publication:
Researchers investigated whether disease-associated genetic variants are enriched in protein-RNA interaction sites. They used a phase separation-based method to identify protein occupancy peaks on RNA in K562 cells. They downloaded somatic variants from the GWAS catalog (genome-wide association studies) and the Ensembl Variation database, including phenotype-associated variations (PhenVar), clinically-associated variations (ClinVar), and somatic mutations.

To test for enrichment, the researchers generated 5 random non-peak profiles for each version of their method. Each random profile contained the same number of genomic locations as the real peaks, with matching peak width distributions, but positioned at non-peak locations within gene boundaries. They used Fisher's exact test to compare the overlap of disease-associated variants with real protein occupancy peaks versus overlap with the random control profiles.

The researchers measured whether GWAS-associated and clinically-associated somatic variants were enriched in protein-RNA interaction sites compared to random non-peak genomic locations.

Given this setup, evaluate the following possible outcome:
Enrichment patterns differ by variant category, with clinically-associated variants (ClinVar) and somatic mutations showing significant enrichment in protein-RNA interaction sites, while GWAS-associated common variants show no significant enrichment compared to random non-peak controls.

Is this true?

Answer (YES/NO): NO